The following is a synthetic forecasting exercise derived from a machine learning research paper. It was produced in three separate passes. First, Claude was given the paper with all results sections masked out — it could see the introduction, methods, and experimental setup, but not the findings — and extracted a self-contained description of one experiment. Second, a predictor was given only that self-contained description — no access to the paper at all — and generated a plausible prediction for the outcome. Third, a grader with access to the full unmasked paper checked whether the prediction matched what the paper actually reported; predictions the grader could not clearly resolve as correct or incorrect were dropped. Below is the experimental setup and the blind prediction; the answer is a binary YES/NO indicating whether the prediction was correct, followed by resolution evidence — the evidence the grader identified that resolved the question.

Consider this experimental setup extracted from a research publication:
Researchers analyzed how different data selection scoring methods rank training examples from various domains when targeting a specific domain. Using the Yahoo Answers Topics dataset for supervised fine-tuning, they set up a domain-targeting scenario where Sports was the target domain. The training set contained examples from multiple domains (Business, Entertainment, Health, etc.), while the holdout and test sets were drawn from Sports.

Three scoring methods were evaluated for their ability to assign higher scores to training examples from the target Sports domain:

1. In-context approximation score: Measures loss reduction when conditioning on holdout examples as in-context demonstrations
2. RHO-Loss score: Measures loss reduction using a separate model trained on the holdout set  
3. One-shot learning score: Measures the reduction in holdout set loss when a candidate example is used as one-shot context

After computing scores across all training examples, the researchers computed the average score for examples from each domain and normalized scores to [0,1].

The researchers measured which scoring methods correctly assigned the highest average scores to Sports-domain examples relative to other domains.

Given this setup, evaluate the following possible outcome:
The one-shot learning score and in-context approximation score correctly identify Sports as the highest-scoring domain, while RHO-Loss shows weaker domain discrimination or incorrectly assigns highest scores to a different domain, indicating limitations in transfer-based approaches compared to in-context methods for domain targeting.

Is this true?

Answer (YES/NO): NO